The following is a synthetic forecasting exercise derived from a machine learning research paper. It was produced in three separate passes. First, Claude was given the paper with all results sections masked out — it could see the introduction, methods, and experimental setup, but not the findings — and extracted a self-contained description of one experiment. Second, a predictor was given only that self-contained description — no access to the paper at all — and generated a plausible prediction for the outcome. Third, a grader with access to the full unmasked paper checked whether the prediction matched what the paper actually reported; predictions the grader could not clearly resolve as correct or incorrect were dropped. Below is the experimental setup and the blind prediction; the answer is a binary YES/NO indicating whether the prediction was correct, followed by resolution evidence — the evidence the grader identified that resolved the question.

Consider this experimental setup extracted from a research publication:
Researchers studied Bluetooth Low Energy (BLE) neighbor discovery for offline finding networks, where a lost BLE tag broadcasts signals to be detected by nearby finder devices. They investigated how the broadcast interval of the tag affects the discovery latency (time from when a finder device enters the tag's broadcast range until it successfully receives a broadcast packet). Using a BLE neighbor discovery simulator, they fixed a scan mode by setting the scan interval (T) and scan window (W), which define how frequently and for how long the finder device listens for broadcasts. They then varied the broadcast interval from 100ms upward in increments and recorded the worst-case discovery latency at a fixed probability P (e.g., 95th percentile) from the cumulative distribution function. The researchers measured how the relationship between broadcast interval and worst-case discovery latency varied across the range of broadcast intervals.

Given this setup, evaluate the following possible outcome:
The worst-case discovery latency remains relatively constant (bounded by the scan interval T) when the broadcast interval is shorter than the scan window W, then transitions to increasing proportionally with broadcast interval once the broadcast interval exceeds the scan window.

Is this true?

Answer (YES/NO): NO